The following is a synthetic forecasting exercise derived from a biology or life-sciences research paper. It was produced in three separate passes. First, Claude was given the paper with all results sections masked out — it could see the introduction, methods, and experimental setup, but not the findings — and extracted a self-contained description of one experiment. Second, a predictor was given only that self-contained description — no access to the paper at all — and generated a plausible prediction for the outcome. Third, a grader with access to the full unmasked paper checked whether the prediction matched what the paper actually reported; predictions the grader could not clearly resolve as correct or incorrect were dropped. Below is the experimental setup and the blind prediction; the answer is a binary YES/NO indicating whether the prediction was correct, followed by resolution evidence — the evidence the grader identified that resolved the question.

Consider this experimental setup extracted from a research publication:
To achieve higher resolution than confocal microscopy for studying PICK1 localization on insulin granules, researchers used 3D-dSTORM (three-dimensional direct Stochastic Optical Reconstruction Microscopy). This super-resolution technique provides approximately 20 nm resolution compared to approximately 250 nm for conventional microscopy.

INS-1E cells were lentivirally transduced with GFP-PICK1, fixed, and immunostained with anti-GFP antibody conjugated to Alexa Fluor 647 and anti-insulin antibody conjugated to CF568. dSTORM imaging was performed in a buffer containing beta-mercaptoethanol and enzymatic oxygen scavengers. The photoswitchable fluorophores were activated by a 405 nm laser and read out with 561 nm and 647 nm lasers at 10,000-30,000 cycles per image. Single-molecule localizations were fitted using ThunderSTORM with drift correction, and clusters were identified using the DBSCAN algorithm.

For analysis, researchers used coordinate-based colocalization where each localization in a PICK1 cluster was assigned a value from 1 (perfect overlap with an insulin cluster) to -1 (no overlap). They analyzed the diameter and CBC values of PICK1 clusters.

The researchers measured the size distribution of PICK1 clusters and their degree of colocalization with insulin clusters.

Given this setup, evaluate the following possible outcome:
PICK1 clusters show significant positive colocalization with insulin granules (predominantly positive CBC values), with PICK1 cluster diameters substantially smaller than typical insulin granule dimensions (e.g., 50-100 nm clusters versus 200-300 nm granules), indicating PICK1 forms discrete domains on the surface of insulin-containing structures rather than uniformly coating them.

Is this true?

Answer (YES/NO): YES